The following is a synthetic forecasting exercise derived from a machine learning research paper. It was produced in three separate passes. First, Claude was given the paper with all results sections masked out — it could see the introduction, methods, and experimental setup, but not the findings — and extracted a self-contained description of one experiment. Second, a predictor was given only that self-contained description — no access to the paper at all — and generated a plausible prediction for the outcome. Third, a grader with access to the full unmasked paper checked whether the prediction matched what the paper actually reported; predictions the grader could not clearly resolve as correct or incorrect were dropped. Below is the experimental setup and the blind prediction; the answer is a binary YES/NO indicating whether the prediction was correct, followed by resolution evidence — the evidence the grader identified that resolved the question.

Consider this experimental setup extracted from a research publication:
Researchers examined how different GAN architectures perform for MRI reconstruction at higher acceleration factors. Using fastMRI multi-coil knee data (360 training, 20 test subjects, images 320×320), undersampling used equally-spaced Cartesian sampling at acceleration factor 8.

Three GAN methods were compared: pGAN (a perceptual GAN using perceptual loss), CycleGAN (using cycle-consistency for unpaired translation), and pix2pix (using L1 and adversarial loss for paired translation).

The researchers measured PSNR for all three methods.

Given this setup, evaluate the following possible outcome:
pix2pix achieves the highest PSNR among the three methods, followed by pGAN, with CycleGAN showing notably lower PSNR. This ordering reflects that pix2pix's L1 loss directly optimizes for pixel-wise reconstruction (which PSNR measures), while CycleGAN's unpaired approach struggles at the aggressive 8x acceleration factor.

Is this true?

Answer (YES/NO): NO